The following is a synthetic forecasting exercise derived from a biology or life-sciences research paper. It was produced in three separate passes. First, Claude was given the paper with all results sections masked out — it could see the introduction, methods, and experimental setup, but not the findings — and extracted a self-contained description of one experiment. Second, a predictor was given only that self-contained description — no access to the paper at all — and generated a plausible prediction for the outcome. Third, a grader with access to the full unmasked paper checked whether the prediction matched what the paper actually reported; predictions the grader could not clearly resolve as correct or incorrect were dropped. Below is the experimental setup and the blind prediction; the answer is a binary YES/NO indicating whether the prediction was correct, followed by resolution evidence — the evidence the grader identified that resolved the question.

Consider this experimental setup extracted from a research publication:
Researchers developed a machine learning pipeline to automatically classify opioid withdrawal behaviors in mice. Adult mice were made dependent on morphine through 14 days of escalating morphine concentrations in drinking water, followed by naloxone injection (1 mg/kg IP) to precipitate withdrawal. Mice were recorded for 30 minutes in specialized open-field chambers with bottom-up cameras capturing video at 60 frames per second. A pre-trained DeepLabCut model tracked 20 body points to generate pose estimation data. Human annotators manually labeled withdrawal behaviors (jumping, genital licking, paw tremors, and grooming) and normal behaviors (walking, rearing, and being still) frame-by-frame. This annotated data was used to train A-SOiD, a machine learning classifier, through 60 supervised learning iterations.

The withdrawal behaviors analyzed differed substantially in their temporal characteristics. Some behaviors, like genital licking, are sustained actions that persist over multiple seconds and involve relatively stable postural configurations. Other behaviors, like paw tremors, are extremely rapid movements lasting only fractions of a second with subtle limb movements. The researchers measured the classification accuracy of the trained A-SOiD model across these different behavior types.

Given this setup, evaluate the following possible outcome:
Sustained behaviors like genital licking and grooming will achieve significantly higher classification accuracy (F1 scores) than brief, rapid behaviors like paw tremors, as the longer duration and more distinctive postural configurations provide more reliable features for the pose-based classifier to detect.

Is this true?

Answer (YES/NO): YES